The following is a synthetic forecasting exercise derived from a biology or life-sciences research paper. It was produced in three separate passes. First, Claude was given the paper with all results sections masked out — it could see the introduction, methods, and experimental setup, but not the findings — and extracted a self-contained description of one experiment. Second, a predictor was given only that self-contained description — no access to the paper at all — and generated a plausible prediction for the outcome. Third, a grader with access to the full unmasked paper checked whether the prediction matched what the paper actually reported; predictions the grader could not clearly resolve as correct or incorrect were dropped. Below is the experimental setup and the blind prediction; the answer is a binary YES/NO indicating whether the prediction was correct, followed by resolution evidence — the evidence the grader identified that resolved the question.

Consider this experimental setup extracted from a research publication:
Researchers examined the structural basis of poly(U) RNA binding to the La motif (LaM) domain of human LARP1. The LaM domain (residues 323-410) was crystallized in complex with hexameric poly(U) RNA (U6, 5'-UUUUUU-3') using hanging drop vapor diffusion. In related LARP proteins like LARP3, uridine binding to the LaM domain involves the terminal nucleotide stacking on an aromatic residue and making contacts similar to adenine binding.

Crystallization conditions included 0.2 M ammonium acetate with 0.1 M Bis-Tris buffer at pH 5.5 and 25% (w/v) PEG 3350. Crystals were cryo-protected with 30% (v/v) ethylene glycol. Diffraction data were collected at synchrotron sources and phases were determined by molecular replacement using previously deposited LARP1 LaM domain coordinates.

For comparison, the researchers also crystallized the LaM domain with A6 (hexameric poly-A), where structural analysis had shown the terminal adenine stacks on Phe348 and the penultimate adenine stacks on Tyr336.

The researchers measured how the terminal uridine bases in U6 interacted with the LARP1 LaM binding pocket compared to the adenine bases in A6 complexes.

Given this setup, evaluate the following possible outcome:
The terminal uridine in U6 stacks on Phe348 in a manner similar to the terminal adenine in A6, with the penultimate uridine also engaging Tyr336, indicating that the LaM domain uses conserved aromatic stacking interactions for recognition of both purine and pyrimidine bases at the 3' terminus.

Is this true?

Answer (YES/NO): YES